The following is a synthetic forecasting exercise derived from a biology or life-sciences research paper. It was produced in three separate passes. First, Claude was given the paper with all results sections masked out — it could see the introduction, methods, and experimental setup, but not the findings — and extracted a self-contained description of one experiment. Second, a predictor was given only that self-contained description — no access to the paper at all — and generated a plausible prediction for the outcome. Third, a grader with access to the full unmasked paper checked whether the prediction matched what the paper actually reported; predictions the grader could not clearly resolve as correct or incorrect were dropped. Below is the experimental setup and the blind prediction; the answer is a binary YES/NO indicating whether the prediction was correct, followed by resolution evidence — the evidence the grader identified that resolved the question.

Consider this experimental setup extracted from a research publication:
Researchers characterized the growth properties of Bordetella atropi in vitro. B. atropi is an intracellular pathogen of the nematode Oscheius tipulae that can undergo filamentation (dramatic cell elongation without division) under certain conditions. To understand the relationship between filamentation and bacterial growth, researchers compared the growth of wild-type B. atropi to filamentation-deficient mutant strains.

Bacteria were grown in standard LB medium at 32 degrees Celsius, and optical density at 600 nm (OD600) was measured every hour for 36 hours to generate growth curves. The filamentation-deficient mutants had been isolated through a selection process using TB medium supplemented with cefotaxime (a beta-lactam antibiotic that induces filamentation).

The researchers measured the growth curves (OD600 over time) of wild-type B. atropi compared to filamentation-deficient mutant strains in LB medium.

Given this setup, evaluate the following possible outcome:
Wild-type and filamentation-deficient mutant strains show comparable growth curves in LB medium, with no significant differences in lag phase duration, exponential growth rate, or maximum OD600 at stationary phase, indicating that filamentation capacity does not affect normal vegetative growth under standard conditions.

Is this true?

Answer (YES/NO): YES